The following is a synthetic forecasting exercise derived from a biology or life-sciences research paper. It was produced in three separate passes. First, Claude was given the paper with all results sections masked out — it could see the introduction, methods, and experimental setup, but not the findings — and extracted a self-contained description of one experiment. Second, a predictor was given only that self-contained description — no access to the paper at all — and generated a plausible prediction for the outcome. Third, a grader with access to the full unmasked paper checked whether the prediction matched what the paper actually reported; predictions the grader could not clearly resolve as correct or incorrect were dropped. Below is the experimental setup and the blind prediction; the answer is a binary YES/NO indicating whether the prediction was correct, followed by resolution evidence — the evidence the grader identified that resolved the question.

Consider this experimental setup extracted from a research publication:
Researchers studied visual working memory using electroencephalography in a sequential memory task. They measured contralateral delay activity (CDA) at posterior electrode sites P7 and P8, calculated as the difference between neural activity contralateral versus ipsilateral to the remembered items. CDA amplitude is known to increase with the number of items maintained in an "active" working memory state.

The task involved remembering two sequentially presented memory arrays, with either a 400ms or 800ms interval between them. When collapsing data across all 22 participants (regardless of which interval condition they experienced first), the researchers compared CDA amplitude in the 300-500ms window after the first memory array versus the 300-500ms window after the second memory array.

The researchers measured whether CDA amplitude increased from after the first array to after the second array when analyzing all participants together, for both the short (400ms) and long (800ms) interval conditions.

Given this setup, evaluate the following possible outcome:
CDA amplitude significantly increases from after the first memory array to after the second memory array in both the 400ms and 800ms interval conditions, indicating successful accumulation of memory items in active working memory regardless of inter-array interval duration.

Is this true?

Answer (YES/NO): YES